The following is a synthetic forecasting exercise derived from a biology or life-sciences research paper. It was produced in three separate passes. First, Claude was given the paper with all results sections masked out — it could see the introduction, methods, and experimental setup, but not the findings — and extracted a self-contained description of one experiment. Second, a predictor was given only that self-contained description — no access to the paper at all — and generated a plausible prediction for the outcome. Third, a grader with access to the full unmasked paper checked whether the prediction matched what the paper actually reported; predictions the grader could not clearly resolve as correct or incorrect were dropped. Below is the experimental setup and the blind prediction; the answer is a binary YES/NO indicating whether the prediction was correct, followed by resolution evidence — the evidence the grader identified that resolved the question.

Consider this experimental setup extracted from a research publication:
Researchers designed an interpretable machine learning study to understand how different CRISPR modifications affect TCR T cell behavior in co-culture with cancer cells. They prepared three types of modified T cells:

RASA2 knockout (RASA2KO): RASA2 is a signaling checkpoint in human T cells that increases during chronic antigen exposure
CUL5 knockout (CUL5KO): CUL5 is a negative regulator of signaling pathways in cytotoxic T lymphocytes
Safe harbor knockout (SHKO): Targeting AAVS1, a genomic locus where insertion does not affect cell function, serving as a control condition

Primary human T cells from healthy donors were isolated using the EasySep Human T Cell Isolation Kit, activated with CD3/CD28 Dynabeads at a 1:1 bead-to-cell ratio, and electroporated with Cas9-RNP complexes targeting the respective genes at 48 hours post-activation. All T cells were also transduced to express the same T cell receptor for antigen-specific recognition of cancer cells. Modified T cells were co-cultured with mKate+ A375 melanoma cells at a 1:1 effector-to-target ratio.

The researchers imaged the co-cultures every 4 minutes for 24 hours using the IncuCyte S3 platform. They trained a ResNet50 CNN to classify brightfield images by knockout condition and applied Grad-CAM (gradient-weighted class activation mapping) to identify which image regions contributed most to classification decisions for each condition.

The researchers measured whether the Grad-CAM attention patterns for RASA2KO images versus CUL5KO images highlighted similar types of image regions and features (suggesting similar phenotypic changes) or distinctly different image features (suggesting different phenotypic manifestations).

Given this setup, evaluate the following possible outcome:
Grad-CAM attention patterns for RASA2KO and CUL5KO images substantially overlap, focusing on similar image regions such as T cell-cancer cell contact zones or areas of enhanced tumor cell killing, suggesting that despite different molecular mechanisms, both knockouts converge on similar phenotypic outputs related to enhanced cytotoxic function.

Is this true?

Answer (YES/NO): NO